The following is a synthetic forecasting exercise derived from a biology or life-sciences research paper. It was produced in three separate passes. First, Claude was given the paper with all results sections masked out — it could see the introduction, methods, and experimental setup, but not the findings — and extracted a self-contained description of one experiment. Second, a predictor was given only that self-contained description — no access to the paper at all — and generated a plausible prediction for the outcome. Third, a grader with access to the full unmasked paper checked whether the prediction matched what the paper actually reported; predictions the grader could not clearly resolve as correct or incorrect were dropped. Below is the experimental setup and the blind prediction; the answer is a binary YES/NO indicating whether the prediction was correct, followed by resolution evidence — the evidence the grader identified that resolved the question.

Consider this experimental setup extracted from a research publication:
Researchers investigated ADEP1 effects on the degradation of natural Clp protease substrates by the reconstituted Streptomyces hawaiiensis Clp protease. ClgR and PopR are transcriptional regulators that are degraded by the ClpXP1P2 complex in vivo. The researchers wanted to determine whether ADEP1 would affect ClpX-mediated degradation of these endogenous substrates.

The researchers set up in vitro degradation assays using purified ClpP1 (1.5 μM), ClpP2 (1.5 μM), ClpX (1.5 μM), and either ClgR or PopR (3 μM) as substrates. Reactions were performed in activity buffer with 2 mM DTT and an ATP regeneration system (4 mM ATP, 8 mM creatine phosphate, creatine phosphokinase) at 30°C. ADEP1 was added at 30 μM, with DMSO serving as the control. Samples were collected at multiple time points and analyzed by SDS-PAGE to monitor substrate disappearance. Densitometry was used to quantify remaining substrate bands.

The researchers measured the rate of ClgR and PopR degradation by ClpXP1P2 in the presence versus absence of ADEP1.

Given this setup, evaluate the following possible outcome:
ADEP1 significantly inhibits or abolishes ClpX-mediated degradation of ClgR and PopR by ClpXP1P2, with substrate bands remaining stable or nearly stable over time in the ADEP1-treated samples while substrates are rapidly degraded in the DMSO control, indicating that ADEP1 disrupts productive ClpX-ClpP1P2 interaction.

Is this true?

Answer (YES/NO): NO